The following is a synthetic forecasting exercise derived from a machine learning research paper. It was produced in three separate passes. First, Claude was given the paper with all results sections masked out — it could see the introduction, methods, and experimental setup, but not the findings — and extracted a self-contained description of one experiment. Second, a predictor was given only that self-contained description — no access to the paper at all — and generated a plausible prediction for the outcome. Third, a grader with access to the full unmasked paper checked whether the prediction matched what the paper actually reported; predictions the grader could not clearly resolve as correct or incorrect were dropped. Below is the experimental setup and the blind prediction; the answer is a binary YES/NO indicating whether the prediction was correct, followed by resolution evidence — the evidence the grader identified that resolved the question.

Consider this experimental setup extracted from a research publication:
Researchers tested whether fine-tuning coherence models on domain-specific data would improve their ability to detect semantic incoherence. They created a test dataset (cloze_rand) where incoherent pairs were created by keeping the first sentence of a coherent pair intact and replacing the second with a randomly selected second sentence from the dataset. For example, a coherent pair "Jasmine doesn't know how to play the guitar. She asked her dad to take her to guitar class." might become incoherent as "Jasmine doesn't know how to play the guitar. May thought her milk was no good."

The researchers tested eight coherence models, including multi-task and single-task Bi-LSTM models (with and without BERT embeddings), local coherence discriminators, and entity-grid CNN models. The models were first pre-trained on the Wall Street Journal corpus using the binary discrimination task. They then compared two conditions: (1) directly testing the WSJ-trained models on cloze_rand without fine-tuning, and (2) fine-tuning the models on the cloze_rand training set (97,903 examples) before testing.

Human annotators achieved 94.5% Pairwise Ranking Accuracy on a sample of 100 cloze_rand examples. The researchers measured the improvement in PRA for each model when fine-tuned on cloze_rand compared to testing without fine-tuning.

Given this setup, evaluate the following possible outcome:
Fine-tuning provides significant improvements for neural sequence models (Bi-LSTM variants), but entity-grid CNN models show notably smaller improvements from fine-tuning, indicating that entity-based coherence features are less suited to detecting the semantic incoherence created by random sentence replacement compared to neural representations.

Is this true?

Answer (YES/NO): NO